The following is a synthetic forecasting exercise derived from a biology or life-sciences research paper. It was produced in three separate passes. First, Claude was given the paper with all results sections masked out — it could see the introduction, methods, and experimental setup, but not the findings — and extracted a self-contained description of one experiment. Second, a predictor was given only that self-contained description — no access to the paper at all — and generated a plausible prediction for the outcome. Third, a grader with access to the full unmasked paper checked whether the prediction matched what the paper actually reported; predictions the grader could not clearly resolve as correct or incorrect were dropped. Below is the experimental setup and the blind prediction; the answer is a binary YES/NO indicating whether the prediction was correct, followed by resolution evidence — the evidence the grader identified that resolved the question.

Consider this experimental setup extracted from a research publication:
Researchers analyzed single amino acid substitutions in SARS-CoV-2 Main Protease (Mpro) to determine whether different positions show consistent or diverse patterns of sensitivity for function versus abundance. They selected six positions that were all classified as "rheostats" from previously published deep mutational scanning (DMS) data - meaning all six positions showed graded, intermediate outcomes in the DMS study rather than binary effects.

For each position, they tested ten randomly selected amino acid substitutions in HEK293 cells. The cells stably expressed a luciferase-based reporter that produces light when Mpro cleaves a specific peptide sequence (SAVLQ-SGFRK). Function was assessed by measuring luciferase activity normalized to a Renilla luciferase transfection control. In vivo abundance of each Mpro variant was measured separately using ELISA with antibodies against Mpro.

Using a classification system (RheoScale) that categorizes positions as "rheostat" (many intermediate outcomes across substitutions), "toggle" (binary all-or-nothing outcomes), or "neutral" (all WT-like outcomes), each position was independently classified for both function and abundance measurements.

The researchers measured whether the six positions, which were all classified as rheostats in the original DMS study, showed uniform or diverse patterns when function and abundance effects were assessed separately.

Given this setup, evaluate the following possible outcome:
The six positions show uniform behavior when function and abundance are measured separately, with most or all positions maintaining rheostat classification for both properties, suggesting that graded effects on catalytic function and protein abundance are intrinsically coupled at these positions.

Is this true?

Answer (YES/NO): NO